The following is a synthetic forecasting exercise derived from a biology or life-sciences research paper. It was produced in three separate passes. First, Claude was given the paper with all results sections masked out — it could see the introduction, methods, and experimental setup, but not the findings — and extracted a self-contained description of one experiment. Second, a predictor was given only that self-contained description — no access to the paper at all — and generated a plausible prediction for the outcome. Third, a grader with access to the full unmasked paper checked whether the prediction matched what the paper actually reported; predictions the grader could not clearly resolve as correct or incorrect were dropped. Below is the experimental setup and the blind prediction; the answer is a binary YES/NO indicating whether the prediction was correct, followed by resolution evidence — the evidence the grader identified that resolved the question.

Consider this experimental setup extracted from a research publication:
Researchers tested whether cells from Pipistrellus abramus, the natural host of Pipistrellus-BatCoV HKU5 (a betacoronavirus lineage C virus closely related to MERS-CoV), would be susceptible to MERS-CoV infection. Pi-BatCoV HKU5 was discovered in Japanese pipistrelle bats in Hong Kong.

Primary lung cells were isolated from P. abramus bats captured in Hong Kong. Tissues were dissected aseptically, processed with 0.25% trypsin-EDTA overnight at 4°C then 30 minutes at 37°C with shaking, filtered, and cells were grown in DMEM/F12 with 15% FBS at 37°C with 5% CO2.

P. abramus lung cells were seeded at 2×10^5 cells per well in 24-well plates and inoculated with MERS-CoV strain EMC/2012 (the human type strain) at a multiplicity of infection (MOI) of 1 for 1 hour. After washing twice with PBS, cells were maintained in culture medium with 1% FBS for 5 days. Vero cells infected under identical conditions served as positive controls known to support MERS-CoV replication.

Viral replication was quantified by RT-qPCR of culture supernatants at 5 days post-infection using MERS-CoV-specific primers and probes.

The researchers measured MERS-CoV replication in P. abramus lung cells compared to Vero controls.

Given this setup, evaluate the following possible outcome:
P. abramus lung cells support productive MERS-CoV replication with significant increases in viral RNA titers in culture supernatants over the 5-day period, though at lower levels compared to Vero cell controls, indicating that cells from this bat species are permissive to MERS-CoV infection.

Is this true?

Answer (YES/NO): NO